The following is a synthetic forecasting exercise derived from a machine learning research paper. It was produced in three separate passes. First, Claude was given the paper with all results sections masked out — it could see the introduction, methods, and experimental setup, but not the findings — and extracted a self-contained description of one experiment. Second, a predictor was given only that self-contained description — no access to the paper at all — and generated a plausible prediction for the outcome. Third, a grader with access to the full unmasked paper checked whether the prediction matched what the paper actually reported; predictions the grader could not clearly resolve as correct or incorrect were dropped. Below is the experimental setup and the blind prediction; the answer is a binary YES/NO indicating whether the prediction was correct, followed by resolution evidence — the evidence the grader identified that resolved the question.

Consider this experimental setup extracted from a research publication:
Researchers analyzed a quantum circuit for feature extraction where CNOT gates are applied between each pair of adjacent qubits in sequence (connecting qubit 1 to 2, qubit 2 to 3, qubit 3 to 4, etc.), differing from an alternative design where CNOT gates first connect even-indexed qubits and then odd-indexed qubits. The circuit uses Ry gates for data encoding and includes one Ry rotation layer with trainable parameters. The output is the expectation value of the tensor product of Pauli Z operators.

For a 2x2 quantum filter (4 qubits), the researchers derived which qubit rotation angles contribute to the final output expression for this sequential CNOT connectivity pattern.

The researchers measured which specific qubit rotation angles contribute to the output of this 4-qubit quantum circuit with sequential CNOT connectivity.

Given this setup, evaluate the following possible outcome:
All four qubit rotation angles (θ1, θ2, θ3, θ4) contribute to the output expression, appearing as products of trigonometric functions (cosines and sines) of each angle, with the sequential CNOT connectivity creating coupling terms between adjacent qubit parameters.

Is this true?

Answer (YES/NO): NO